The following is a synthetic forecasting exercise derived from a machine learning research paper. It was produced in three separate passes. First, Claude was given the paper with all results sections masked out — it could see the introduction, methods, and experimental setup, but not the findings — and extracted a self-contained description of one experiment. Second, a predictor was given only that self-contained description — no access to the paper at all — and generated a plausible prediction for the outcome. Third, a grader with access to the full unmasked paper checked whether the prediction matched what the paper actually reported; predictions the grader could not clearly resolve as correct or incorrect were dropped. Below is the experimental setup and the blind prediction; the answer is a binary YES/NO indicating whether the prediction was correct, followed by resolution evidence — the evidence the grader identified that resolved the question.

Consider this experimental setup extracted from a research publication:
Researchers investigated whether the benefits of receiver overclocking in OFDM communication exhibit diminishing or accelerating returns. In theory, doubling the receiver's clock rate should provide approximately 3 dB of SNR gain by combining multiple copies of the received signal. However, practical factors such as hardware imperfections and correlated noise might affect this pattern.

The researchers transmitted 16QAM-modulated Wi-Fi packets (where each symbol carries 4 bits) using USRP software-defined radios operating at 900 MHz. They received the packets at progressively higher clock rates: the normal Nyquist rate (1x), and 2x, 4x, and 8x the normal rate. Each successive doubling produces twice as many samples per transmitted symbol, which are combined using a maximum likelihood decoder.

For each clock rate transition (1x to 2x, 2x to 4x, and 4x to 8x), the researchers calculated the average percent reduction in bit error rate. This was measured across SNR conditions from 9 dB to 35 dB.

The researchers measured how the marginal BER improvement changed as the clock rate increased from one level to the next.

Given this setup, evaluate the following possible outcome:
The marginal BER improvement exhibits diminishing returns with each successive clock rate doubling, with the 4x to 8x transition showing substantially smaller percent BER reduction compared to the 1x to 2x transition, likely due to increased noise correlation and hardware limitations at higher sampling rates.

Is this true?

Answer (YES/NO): YES